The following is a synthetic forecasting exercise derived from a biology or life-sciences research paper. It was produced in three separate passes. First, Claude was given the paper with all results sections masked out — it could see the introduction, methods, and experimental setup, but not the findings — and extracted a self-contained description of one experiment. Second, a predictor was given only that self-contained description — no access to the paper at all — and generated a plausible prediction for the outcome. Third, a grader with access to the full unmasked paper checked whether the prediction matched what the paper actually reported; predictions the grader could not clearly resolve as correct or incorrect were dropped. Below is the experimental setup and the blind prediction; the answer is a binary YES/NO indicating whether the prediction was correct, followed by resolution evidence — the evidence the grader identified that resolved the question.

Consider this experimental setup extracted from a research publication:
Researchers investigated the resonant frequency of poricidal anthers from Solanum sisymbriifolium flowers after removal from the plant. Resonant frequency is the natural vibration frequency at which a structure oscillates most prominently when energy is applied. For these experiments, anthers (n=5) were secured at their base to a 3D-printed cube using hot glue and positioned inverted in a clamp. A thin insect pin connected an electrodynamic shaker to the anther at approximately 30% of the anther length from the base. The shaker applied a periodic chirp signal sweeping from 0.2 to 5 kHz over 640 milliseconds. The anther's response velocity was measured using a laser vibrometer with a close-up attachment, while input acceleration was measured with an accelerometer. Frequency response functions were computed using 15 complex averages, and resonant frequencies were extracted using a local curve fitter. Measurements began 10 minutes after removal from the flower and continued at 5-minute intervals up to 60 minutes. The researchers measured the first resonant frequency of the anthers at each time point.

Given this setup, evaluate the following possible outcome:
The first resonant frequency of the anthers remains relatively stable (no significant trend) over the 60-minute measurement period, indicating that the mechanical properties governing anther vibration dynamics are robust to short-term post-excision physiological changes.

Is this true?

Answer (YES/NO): NO